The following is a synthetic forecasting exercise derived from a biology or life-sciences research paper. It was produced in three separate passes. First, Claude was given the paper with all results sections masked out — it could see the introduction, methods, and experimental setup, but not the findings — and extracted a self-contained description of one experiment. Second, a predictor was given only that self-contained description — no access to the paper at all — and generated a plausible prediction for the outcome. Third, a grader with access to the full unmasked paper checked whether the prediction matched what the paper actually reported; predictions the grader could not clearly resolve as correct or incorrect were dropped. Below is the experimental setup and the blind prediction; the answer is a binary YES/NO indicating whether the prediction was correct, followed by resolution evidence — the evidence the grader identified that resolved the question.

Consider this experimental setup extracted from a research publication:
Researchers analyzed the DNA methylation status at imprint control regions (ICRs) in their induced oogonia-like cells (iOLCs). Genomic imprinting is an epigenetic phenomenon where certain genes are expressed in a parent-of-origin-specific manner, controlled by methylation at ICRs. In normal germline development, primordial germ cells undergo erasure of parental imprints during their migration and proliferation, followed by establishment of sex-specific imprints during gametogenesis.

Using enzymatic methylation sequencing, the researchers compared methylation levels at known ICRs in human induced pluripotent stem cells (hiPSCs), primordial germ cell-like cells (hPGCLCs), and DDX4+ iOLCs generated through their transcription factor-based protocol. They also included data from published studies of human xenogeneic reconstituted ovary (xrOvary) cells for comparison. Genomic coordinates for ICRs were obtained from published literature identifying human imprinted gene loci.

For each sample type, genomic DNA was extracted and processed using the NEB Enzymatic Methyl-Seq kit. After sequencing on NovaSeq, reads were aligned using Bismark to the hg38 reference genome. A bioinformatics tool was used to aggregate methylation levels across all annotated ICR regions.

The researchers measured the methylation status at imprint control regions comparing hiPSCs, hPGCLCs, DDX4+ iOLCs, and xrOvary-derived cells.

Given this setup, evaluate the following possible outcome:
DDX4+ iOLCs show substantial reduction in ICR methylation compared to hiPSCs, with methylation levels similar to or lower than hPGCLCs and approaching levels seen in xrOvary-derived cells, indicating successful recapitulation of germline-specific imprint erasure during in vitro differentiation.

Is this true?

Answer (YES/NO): YES